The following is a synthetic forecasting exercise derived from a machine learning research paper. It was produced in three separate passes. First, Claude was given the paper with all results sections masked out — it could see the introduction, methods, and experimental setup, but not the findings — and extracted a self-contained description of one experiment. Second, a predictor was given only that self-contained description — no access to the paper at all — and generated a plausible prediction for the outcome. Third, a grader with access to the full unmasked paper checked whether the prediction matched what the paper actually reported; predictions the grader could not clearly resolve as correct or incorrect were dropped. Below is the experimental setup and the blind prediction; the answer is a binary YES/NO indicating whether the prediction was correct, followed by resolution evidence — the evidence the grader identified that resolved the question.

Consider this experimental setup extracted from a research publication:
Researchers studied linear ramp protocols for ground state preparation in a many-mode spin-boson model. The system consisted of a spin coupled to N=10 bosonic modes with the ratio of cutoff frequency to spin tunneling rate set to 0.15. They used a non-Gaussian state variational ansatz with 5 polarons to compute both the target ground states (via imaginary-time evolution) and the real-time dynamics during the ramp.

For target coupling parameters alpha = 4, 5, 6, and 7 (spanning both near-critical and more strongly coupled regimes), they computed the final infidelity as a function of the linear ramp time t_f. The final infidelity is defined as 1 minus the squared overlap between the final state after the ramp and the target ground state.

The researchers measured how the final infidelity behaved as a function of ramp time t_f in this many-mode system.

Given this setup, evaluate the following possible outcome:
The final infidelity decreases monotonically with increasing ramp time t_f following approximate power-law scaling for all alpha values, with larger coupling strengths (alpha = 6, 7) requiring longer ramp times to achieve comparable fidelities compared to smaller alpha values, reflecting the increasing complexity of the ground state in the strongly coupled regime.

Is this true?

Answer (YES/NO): NO